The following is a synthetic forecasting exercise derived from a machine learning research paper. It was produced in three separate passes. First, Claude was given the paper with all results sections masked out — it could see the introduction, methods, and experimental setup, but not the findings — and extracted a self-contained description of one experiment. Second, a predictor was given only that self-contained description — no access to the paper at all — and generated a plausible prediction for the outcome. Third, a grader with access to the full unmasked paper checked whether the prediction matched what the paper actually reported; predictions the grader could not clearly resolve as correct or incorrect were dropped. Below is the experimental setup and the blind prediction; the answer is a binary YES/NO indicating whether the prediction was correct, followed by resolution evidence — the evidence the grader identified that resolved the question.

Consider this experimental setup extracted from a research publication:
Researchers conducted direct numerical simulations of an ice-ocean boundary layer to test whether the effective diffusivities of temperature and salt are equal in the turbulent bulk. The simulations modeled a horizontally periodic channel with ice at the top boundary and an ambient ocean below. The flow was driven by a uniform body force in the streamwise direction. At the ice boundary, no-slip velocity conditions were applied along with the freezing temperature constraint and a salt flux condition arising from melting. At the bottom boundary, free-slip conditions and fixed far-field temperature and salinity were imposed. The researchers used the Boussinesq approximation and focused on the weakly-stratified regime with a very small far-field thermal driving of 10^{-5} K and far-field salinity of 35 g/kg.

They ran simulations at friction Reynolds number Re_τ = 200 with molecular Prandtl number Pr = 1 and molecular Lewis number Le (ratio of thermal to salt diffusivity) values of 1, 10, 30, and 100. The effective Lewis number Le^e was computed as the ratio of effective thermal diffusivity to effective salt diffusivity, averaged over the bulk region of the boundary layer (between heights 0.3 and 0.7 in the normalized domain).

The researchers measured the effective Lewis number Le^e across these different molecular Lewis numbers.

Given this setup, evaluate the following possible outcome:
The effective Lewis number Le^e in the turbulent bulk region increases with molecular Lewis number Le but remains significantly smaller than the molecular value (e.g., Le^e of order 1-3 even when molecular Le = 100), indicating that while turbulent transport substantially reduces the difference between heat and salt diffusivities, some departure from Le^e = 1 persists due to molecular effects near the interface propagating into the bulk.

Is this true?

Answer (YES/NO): NO